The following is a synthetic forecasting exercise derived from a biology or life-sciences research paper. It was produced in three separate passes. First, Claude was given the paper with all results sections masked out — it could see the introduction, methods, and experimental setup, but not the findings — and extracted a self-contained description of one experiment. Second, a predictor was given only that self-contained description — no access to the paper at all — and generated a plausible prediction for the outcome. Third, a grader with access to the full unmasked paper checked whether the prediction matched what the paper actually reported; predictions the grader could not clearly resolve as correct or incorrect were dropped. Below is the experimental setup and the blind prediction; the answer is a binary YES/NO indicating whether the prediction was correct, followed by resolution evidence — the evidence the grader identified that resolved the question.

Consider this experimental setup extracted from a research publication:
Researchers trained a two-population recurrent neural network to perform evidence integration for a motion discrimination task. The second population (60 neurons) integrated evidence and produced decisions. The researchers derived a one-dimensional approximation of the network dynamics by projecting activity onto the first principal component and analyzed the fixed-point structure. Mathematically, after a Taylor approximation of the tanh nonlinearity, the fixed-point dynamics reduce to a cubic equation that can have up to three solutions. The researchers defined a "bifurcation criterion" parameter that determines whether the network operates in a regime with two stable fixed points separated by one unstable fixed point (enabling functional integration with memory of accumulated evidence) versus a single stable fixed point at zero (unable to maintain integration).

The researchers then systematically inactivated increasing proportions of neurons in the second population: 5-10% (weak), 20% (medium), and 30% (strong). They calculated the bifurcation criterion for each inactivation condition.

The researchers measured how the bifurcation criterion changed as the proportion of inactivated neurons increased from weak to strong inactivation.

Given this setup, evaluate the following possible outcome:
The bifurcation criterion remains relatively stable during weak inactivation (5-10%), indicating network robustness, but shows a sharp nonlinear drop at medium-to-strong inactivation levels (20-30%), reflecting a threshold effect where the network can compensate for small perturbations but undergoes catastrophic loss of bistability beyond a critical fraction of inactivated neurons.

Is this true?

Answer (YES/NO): NO